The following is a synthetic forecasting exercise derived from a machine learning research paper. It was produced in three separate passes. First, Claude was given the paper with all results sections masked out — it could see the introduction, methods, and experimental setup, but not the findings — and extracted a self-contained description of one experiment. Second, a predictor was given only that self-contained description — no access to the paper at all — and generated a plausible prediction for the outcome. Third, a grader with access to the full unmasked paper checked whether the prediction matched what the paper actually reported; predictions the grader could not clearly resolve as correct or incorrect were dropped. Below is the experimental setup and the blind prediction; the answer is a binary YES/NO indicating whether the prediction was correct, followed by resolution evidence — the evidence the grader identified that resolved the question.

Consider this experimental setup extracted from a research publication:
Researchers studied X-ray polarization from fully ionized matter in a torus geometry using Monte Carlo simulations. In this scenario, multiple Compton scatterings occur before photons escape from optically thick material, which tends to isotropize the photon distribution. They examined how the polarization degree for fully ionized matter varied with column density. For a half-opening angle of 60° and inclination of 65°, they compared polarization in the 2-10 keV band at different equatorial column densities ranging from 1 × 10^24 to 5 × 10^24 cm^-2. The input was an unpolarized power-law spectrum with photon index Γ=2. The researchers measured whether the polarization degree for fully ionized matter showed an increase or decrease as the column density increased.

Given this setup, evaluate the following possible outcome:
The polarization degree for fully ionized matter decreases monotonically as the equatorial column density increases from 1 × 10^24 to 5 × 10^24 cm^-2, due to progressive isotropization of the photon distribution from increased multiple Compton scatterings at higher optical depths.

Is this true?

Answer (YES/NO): NO